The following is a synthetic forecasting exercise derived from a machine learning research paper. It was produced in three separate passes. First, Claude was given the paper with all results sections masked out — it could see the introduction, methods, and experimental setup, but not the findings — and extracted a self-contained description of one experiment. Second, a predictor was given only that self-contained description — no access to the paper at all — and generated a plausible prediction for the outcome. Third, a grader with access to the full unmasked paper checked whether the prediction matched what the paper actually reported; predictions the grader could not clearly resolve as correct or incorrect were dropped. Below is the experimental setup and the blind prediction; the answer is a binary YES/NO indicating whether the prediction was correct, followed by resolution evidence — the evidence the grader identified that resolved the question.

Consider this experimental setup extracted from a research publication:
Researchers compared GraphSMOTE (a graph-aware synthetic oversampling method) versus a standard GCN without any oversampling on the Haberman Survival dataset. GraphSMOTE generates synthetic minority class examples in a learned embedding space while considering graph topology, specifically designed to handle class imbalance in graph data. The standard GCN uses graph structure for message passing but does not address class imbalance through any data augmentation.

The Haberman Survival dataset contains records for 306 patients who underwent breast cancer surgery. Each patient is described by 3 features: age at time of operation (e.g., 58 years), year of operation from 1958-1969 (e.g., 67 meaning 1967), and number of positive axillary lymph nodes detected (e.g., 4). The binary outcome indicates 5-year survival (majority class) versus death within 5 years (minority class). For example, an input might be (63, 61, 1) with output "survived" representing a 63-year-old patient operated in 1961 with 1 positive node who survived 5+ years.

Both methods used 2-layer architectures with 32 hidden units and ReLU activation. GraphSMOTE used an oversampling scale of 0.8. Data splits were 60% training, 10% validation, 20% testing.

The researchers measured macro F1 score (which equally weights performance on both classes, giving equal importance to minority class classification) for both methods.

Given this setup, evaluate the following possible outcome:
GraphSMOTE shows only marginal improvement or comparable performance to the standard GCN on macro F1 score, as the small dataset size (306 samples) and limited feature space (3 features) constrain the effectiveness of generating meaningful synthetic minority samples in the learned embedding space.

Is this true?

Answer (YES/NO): YES